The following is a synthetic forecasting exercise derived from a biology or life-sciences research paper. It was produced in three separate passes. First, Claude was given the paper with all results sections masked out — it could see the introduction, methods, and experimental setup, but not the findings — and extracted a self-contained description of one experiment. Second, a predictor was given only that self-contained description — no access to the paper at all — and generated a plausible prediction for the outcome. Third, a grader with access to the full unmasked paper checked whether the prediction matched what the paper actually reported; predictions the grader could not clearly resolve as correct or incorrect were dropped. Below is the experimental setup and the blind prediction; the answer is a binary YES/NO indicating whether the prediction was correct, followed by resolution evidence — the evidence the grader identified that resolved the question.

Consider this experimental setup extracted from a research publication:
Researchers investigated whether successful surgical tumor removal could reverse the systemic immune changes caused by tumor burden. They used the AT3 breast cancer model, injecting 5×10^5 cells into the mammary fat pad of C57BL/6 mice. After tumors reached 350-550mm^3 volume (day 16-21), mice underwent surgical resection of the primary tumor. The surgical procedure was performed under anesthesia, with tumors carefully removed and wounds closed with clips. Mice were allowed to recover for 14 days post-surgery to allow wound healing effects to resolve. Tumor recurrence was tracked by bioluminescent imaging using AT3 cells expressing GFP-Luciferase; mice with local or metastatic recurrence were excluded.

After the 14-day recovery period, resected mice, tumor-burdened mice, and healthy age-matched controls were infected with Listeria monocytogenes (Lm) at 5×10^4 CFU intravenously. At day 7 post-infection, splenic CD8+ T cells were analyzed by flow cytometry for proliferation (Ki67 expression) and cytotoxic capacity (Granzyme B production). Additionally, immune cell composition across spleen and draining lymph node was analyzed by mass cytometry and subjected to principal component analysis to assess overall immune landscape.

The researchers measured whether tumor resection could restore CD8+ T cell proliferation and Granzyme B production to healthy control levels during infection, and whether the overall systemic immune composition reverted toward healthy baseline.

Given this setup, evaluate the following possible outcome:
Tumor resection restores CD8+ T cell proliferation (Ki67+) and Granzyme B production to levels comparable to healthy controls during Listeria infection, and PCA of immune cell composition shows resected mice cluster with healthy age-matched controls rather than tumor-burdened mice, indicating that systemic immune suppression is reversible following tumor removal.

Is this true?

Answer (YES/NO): YES